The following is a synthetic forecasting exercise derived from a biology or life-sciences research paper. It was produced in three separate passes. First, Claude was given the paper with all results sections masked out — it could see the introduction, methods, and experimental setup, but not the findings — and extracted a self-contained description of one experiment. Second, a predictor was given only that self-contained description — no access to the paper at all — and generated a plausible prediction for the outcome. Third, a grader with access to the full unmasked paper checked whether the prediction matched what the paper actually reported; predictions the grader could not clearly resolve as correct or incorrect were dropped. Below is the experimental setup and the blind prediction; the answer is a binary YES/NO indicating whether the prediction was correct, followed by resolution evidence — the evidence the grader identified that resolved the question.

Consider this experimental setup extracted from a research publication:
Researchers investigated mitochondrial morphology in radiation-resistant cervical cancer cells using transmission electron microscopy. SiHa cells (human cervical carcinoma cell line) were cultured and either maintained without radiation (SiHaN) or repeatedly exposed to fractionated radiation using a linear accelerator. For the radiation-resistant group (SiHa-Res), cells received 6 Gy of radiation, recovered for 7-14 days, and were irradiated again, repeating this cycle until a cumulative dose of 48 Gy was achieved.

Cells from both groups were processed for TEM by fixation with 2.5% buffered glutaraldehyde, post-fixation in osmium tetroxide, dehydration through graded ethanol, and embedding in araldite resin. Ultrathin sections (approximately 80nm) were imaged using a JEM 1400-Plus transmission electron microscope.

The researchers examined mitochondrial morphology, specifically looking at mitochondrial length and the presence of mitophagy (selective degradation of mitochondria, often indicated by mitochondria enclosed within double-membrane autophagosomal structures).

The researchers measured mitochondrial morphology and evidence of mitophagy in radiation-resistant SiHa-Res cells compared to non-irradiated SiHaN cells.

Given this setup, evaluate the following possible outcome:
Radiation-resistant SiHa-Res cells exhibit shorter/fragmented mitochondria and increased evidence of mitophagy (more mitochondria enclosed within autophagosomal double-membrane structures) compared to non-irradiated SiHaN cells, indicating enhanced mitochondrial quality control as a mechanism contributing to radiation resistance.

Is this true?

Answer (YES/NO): NO